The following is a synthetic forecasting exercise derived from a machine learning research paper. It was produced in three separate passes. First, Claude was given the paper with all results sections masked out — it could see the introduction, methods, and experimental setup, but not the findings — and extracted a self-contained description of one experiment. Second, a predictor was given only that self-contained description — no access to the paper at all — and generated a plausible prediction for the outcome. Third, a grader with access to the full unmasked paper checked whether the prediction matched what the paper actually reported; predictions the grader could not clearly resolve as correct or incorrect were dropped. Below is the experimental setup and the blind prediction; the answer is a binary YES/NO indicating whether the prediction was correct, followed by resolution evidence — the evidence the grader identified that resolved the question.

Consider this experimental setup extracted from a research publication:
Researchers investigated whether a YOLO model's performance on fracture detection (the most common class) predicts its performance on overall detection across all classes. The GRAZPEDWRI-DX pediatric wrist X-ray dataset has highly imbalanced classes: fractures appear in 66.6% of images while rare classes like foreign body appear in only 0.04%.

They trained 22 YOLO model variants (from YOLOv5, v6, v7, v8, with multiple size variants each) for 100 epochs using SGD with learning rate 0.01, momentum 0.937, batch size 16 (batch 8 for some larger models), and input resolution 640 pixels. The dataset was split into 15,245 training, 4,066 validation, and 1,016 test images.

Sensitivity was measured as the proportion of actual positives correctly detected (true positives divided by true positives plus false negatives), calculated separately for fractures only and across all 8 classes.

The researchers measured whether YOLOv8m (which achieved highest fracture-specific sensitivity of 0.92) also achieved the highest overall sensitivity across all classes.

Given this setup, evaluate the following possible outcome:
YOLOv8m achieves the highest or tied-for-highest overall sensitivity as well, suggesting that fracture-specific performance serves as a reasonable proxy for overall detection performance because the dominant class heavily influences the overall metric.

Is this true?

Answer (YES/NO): NO